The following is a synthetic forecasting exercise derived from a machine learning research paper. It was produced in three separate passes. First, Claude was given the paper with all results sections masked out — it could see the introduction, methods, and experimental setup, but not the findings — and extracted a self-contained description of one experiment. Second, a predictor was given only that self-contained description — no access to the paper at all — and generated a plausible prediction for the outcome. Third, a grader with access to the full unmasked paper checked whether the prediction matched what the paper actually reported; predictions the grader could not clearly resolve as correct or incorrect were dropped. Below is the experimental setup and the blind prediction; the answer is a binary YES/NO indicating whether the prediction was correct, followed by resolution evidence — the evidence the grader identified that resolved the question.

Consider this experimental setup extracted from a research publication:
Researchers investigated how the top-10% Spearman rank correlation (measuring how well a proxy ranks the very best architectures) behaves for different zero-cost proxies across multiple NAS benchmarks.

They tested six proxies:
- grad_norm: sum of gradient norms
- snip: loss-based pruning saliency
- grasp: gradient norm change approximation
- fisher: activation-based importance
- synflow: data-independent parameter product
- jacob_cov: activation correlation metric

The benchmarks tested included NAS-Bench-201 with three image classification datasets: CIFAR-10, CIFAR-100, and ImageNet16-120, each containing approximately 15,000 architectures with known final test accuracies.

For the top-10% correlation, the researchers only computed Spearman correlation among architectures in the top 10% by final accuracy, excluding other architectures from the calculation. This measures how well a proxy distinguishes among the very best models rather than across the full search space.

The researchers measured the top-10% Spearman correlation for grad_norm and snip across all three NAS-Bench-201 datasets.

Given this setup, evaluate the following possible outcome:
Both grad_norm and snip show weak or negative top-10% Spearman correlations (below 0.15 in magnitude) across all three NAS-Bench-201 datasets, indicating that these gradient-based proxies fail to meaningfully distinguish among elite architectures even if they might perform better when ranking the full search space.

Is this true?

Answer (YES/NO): NO